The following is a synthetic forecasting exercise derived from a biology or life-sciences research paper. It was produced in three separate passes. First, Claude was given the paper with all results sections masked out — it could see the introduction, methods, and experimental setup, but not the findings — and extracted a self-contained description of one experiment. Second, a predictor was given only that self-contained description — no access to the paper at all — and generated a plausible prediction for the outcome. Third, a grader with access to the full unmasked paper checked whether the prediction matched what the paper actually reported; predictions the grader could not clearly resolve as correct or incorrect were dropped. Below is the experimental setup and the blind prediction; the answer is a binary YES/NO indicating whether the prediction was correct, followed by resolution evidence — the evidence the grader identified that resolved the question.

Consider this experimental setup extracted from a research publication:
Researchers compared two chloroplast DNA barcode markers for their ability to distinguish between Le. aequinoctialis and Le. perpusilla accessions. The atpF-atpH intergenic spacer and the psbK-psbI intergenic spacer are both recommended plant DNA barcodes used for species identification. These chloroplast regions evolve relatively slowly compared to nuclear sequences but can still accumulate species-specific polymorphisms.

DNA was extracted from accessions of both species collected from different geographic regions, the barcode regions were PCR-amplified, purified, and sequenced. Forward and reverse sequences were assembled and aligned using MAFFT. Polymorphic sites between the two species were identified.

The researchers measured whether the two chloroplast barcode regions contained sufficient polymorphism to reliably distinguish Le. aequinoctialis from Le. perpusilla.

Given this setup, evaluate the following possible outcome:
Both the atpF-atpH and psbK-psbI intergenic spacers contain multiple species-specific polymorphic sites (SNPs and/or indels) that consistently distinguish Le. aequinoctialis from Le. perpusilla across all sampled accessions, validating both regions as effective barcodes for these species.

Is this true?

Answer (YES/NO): NO